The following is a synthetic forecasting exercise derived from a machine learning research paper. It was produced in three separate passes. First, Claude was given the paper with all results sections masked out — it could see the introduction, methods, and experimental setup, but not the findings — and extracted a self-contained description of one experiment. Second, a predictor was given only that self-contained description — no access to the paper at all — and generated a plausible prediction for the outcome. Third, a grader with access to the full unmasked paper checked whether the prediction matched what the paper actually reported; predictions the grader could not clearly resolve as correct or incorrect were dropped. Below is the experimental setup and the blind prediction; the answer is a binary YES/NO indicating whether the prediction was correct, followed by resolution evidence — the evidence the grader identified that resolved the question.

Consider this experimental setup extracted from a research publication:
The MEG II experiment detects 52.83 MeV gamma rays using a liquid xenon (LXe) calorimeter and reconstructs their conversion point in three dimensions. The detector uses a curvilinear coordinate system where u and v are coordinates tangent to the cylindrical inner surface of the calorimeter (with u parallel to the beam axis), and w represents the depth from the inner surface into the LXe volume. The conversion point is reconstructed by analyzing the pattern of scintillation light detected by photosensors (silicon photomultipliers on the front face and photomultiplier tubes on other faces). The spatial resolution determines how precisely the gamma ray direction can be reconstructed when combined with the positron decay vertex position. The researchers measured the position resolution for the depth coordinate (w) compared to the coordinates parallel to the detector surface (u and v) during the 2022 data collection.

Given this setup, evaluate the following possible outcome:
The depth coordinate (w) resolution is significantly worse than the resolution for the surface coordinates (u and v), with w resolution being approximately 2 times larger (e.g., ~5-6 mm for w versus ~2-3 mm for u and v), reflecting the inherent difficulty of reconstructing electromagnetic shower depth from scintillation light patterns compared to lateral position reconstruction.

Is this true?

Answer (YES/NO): YES